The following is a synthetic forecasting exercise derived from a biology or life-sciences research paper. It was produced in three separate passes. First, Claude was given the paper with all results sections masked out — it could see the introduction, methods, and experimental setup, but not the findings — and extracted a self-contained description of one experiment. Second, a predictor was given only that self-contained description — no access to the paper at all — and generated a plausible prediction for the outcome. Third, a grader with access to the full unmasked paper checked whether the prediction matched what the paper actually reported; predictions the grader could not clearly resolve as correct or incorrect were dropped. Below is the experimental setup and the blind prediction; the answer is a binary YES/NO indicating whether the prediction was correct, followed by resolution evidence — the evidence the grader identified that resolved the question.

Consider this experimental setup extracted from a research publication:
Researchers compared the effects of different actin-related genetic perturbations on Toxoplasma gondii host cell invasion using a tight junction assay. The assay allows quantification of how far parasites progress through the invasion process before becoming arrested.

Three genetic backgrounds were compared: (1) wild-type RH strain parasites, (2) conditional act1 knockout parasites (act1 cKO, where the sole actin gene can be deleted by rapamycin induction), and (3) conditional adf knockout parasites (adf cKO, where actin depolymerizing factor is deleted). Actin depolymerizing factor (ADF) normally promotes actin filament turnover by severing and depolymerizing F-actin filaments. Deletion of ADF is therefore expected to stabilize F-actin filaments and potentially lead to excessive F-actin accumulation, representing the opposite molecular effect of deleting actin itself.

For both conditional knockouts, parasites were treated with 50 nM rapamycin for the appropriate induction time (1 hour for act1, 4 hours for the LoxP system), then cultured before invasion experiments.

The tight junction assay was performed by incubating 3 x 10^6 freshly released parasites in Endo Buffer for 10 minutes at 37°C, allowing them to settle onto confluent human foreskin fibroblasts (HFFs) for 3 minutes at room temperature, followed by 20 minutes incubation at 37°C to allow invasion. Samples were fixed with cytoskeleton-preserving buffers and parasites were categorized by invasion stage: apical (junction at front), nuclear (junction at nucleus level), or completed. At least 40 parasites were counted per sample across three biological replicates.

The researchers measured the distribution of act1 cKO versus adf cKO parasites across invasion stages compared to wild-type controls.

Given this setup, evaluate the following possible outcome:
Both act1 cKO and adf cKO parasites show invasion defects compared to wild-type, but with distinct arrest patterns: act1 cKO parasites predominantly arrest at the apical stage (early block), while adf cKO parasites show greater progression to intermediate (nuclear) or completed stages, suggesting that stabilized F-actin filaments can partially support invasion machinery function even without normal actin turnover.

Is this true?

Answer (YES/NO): NO